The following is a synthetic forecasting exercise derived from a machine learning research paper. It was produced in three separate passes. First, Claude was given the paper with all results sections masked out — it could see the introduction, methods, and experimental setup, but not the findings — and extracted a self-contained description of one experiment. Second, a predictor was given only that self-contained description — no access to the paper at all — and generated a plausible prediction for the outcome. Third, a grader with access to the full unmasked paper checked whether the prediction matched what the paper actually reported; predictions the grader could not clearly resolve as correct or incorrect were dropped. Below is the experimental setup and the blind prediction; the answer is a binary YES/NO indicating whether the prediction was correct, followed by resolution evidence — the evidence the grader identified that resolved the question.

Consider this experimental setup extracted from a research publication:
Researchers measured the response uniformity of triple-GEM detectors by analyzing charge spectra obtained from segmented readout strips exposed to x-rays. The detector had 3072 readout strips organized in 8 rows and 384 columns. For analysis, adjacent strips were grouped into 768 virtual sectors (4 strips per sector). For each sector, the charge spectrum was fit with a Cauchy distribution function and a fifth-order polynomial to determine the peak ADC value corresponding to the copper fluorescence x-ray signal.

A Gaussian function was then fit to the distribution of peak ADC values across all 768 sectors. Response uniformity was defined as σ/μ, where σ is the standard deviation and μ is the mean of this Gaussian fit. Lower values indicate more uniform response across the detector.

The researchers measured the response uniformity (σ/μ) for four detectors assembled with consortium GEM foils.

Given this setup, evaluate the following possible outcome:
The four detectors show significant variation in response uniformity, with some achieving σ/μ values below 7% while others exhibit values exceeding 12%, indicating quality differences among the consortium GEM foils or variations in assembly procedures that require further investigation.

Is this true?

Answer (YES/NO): NO